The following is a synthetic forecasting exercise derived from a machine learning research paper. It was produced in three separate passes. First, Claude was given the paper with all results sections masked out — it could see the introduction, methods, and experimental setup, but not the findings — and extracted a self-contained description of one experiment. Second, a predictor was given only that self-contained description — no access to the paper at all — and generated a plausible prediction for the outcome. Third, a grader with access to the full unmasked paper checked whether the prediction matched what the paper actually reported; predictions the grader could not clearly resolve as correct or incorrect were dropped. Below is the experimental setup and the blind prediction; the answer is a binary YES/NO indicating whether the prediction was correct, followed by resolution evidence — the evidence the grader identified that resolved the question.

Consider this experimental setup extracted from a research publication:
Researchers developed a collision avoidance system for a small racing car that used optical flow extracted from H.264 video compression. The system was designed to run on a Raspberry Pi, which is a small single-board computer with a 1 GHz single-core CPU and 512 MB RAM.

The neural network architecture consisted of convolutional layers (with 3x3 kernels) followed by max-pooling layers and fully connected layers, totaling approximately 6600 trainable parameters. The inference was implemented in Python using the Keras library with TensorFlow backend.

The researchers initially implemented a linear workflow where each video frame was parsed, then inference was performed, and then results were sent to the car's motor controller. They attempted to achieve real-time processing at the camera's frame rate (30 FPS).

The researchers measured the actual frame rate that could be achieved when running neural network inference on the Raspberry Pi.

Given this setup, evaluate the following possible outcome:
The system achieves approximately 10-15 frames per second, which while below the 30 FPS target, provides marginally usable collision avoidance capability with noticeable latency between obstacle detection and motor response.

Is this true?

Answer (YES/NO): NO